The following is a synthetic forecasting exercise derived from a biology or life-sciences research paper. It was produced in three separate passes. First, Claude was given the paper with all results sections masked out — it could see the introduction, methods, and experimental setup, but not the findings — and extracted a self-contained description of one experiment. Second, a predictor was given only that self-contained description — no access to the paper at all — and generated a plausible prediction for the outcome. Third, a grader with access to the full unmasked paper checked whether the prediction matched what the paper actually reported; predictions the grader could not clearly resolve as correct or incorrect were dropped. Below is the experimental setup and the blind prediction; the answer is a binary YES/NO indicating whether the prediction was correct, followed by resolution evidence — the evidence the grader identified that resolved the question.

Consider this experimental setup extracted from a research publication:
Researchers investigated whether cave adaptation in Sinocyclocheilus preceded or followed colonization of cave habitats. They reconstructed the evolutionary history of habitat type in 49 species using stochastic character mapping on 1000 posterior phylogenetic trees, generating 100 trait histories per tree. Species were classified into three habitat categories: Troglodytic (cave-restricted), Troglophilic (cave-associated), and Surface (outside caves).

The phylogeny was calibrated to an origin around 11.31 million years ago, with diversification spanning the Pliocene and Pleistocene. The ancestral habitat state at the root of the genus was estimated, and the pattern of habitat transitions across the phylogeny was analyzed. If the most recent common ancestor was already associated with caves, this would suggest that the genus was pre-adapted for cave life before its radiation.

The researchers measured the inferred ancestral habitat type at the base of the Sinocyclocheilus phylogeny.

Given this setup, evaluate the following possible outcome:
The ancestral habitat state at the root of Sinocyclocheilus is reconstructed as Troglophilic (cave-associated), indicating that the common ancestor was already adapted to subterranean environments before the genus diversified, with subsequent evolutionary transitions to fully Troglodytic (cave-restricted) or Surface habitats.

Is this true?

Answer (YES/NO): NO